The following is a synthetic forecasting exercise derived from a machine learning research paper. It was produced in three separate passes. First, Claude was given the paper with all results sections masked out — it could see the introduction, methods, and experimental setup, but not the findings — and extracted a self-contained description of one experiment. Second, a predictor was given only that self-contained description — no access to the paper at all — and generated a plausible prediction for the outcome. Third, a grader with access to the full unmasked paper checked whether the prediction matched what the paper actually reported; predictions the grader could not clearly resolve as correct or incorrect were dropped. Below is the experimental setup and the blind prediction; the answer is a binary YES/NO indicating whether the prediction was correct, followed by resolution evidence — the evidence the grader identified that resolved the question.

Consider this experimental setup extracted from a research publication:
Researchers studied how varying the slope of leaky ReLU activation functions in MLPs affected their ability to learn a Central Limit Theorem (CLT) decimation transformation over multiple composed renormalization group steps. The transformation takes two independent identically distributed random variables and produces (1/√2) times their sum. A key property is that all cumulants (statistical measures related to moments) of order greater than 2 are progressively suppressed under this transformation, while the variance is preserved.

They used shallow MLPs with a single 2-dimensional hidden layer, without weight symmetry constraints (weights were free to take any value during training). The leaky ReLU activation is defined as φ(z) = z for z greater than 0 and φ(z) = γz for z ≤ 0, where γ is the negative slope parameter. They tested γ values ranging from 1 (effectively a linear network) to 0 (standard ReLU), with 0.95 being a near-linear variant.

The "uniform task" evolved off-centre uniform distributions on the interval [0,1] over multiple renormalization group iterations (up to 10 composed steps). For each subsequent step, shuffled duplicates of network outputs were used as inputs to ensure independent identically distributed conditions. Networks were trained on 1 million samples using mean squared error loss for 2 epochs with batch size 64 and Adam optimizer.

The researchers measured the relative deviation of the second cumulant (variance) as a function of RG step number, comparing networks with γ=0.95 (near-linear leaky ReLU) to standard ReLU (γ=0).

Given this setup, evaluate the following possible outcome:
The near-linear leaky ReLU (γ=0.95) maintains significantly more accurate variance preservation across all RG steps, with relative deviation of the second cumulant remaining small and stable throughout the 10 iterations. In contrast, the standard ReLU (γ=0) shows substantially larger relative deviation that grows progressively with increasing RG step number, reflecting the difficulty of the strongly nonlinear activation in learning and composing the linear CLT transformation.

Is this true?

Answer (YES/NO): NO